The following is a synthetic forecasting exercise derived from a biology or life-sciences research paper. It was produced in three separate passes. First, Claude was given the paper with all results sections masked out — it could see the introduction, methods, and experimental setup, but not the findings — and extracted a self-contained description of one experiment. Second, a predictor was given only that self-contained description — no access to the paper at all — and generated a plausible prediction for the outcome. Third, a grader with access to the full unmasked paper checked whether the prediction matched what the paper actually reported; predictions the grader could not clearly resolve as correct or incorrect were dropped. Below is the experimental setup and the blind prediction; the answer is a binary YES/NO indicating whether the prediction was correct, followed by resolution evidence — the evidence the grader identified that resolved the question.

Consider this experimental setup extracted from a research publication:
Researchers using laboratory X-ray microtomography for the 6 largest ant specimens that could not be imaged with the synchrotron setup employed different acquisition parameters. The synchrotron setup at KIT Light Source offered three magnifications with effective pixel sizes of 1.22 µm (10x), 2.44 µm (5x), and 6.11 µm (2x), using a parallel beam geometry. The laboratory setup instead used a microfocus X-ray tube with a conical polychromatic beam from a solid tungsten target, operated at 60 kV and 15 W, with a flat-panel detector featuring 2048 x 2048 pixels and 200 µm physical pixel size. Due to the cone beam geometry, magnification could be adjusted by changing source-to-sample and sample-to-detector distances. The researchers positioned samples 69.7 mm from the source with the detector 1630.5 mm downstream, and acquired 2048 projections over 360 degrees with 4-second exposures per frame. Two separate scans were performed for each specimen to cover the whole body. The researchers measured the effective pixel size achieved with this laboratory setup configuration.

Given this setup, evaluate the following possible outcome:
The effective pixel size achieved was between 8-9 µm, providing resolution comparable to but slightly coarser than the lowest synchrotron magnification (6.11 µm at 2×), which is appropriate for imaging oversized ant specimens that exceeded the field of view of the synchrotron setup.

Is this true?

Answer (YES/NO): YES